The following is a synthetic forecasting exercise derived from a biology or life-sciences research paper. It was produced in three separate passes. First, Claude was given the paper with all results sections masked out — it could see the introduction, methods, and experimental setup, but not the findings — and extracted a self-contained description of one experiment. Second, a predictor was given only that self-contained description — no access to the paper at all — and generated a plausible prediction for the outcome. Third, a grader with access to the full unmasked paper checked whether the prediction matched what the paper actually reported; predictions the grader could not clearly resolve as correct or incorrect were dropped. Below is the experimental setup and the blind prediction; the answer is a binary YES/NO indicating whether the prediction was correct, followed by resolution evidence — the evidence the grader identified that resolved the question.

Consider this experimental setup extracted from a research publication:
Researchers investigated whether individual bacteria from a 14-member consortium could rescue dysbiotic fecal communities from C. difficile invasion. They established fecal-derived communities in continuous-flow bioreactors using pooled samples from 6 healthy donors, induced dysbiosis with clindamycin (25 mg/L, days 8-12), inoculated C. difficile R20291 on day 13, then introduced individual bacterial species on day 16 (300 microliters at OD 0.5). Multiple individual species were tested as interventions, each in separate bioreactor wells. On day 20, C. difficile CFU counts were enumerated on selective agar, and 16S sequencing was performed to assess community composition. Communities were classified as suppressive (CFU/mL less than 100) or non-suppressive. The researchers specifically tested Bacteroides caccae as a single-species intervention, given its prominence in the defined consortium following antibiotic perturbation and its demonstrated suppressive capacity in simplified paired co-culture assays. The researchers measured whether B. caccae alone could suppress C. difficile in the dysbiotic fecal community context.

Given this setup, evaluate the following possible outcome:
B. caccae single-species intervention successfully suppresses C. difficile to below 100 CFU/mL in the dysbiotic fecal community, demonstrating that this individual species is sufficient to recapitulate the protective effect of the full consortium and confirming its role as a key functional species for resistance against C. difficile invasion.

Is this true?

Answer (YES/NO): NO